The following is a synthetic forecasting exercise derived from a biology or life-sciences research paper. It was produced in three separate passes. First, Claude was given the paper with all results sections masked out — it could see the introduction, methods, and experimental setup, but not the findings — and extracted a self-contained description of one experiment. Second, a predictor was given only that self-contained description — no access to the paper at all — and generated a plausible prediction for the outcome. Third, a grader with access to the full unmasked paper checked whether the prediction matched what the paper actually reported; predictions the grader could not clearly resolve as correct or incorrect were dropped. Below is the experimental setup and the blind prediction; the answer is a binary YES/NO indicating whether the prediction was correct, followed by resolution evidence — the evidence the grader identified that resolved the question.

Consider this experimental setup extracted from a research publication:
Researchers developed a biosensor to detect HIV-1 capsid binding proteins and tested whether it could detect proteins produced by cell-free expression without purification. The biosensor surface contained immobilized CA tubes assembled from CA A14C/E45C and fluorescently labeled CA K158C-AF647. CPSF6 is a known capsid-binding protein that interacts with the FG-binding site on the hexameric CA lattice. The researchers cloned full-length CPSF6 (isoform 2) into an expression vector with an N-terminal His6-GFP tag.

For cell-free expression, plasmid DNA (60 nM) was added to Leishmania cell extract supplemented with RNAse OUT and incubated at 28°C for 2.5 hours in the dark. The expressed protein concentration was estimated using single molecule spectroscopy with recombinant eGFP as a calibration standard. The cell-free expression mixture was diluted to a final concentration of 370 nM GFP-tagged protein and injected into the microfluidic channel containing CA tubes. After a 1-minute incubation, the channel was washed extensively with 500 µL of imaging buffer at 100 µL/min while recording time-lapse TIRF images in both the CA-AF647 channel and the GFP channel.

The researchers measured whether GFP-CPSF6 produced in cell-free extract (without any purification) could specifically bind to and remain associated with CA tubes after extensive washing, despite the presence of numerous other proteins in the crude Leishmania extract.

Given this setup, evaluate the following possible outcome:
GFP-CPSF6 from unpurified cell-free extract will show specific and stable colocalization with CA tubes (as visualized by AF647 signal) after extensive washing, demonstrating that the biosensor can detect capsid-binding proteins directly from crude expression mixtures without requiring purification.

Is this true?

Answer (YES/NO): YES